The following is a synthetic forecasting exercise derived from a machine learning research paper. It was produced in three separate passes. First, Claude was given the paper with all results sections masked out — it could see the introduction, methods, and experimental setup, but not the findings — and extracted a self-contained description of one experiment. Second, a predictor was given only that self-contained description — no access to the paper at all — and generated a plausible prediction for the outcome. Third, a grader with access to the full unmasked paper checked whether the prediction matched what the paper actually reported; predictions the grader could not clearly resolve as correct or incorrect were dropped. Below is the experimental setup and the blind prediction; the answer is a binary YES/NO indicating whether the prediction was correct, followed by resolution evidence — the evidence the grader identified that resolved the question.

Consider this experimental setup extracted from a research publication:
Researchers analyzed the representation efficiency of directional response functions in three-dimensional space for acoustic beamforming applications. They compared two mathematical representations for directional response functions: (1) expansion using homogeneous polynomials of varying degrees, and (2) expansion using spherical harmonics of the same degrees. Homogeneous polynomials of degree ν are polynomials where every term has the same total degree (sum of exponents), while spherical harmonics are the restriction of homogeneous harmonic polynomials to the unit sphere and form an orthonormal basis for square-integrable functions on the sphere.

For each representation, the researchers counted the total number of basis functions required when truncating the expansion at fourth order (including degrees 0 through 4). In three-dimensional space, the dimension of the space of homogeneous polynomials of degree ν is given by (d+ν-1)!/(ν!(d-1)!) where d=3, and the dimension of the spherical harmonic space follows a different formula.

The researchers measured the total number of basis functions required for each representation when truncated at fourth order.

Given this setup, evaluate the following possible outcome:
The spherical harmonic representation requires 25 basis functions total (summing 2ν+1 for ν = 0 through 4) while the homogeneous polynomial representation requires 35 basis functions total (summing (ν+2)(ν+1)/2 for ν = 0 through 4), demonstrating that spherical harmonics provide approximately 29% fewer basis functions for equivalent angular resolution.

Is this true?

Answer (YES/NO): YES